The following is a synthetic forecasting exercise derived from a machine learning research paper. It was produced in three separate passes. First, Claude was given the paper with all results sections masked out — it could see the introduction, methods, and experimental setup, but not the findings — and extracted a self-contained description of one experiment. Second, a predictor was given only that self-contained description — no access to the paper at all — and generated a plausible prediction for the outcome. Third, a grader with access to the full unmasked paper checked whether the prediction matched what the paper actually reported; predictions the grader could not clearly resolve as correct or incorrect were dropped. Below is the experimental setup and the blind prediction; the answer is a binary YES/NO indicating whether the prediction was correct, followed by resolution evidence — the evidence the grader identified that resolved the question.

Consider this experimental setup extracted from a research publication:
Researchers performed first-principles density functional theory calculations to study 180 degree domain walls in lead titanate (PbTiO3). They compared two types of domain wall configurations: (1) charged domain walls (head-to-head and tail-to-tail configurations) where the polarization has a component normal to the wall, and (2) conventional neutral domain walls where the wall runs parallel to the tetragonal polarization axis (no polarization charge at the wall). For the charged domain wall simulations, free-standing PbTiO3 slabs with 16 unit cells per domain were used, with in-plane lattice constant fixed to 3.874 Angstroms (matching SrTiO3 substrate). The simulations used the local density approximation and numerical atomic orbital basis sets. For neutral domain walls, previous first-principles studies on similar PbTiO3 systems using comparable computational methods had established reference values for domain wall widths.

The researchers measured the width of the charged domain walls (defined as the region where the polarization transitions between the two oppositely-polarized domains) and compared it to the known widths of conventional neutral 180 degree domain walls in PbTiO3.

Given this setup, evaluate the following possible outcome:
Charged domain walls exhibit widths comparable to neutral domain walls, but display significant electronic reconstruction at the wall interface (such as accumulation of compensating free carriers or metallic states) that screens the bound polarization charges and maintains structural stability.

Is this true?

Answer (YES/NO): NO